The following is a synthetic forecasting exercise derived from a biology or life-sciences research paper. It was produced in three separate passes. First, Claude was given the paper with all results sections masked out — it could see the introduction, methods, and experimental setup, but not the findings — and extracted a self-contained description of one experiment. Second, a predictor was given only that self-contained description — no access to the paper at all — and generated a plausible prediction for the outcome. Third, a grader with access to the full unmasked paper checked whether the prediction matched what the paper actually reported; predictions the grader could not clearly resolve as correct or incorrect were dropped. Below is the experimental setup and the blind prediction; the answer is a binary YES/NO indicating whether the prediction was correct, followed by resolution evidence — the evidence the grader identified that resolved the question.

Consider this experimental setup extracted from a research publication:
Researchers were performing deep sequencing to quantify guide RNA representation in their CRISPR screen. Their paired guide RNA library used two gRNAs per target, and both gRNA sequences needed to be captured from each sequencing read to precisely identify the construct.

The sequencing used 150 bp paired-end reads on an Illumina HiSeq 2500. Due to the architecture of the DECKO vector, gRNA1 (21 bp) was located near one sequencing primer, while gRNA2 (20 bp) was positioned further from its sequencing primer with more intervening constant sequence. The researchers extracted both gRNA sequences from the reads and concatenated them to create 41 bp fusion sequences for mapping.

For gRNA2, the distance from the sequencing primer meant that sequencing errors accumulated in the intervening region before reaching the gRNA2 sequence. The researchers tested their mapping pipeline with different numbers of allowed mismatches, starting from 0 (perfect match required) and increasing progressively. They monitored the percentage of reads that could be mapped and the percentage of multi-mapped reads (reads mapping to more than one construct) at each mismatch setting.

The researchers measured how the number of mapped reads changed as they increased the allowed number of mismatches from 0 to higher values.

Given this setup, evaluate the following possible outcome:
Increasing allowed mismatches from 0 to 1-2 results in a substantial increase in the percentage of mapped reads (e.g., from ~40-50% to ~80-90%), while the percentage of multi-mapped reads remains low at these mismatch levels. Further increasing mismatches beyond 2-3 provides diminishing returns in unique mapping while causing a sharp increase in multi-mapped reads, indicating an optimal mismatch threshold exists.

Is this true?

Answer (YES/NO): NO